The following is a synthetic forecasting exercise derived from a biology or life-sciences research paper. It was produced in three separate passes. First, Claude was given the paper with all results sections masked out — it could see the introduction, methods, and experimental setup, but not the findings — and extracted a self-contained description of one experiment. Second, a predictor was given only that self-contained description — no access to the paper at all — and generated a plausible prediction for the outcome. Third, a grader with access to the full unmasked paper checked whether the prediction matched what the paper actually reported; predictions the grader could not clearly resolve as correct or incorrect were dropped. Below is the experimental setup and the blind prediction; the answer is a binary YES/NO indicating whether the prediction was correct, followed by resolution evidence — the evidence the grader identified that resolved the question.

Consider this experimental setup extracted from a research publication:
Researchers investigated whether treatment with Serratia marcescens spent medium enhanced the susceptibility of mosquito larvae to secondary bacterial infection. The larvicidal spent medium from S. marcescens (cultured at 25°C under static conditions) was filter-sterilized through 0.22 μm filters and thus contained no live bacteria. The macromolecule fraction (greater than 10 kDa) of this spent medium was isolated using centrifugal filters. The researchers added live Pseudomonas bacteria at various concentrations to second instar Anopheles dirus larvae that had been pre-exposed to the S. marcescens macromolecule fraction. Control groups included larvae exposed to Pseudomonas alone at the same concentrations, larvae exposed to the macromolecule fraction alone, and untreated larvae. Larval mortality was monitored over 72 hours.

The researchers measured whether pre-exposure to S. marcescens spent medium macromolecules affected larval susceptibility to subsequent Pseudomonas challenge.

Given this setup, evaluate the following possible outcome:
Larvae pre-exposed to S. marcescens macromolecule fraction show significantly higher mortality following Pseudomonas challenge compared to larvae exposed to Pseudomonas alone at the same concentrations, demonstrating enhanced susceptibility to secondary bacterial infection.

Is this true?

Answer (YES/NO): YES